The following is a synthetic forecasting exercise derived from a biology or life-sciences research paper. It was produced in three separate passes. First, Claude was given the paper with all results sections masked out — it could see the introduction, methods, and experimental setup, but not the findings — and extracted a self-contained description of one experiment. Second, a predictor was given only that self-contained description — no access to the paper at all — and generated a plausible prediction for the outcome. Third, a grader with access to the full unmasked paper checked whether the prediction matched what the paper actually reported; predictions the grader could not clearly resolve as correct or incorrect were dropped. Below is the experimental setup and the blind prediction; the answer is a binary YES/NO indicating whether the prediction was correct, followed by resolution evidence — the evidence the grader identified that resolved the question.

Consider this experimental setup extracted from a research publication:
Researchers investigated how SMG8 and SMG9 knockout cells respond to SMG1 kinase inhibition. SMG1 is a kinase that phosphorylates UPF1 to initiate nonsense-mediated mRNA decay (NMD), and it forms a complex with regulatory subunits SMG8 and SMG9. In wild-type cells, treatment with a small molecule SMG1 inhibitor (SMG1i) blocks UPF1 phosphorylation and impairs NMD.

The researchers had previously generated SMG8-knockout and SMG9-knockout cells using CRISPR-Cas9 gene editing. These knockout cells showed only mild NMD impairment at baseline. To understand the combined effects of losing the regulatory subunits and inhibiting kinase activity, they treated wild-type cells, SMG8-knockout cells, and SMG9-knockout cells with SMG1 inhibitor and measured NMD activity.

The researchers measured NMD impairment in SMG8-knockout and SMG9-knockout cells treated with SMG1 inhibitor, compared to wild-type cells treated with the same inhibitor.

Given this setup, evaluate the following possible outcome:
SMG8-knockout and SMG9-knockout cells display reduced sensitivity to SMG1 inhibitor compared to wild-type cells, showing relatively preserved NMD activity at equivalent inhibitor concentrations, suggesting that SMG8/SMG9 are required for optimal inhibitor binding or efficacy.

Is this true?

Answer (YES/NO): NO